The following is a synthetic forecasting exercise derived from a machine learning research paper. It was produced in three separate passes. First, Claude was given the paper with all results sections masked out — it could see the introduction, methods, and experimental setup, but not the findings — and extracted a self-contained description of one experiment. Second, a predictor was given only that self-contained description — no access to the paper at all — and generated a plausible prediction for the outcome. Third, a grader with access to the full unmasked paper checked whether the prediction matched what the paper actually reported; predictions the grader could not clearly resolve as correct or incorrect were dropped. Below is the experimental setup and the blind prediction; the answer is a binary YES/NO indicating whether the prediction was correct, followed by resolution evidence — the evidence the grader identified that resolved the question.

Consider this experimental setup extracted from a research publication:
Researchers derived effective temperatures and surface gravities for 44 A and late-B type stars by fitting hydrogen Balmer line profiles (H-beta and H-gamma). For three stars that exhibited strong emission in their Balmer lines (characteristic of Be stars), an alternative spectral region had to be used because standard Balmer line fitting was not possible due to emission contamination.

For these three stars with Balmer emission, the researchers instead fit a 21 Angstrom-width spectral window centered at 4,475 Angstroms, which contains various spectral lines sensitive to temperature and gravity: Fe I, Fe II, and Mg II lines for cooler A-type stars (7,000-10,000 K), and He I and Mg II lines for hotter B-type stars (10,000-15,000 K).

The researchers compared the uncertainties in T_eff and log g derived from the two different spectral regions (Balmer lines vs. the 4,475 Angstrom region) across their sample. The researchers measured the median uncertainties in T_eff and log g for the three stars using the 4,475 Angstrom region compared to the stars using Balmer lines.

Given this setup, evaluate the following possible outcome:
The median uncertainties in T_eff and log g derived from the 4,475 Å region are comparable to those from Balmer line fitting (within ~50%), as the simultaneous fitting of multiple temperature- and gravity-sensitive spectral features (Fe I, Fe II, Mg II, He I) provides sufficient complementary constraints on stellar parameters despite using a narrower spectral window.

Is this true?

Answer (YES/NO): NO